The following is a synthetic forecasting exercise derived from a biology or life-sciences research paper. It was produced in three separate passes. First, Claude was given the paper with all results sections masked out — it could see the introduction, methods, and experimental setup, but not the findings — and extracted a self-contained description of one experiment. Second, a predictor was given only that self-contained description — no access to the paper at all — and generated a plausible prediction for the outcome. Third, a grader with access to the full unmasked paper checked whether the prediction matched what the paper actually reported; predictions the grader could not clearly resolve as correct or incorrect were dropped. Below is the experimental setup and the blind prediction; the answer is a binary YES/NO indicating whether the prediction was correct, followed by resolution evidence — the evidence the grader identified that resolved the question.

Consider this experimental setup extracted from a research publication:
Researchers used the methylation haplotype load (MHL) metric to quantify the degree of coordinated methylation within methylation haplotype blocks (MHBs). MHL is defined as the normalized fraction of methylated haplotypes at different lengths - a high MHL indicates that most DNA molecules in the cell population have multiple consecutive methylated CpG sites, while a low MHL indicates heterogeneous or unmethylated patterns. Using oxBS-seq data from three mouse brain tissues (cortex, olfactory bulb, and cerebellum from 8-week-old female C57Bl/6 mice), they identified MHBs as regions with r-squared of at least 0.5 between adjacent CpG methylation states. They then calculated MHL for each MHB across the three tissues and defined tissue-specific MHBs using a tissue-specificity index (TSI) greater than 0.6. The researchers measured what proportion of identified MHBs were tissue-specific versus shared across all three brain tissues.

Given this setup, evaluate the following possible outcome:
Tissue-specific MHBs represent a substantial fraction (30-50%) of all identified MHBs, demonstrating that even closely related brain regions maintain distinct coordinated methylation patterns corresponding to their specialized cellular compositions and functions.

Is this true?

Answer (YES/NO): NO